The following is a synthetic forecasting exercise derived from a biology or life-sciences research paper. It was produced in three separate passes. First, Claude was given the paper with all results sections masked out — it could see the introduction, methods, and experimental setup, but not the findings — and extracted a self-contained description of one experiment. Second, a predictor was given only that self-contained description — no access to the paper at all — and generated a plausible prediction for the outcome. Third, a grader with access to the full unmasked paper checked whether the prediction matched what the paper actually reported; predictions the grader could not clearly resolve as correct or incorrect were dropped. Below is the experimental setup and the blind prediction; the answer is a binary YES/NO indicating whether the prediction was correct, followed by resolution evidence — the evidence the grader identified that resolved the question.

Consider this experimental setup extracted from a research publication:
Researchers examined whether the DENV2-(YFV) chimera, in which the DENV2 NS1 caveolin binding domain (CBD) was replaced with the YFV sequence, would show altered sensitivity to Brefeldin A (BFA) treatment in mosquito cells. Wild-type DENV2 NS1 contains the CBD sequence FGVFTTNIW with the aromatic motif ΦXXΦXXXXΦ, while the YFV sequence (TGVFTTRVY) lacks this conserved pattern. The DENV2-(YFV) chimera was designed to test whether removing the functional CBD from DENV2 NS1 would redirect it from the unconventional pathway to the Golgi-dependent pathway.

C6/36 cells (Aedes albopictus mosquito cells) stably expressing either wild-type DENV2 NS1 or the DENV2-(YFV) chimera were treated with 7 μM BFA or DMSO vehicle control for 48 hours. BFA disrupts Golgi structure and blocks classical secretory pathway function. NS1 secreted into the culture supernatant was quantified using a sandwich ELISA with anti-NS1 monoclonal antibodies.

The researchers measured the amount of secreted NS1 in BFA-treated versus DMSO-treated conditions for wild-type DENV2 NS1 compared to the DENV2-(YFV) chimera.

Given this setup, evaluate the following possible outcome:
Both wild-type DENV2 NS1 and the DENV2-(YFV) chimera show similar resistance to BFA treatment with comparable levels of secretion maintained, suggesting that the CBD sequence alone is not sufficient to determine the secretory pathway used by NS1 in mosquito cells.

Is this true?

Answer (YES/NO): NO